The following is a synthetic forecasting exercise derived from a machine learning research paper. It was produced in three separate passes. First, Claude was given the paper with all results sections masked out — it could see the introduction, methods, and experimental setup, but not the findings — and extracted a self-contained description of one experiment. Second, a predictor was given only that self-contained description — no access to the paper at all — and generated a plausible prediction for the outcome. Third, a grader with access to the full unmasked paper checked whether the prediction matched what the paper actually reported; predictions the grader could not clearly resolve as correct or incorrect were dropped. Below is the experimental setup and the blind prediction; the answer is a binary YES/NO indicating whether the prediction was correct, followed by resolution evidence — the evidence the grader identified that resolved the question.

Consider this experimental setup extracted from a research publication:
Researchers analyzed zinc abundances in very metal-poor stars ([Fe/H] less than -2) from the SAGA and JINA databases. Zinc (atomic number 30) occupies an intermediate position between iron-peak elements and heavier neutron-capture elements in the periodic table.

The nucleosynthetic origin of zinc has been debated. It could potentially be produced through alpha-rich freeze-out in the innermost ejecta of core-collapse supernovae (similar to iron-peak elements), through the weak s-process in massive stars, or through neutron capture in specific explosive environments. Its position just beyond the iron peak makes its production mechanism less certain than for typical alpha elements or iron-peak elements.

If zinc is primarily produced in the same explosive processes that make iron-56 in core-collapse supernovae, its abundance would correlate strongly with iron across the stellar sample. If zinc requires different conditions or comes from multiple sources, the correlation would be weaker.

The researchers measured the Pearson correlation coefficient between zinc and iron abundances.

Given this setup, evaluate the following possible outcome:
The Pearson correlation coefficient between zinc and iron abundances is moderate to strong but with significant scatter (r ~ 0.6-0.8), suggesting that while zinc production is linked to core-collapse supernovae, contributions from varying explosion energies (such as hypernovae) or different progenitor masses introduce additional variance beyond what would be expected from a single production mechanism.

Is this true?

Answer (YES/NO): NO